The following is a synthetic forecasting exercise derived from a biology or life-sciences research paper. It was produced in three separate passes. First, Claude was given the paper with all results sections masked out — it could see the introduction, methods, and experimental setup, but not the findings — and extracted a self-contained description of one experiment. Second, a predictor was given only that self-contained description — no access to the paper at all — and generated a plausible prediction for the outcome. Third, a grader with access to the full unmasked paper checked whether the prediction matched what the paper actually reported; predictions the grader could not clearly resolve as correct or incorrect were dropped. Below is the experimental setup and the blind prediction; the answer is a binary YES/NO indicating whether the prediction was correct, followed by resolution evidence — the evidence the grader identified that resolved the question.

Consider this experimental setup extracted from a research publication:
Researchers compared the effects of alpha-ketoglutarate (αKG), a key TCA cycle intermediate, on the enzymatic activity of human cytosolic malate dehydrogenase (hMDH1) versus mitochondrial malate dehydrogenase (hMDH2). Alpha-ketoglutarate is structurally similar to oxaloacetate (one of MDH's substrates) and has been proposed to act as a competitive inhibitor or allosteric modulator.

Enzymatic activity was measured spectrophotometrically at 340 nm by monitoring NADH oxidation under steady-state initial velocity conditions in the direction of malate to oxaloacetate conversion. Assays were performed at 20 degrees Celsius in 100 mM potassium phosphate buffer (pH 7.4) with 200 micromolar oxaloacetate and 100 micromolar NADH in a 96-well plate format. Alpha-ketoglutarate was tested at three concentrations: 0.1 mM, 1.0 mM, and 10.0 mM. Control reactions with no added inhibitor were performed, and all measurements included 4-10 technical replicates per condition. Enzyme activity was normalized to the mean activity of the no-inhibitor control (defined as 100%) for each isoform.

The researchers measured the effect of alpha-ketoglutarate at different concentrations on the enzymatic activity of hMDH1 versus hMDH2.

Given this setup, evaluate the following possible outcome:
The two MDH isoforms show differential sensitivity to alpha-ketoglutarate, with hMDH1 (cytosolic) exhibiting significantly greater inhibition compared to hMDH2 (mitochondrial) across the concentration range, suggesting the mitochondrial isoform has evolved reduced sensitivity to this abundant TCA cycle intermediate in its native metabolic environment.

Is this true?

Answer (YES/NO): NO